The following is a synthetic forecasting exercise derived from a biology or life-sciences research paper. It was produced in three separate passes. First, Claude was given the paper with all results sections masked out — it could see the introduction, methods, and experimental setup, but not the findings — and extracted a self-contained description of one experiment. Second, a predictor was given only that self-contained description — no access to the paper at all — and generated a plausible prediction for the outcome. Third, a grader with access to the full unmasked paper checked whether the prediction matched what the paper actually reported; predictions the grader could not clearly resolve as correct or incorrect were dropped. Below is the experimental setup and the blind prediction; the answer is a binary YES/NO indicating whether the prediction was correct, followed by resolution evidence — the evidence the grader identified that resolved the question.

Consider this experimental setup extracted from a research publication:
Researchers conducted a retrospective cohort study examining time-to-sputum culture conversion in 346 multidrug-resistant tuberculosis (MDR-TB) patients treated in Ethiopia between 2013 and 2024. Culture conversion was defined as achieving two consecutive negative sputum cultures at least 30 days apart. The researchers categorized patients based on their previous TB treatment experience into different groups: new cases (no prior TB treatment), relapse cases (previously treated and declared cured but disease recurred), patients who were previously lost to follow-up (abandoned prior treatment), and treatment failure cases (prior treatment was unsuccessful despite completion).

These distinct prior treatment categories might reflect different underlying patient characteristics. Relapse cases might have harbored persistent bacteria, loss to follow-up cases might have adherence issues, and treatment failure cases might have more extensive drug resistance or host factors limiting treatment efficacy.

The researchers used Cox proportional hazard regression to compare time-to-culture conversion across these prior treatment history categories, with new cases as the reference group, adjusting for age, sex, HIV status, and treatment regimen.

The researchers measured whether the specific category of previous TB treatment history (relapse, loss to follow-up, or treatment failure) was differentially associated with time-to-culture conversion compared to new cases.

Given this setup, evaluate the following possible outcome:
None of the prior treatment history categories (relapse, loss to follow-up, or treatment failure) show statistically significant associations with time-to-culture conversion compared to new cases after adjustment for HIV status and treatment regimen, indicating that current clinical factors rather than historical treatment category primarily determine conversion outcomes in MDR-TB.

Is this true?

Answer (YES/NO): YES